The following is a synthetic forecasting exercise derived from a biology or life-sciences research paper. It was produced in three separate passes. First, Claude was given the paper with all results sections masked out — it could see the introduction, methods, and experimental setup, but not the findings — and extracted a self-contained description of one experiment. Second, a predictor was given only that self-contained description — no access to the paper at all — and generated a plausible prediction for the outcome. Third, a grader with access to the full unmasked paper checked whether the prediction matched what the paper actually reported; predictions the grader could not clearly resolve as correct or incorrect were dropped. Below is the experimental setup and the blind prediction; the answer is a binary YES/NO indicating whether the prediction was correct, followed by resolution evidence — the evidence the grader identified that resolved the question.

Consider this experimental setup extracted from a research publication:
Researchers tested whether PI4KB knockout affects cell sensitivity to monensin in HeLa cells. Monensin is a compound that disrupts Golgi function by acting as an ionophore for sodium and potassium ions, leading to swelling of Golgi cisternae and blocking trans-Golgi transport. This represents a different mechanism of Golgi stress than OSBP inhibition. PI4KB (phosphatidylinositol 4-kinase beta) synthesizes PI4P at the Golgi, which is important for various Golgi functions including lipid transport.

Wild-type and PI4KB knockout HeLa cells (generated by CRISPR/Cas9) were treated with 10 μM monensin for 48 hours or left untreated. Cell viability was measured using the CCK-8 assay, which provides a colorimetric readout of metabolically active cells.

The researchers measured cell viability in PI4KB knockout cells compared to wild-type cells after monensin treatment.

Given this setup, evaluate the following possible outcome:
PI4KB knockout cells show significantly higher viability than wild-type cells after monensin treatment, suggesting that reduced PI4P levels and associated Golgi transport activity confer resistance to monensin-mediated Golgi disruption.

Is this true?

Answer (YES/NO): NO